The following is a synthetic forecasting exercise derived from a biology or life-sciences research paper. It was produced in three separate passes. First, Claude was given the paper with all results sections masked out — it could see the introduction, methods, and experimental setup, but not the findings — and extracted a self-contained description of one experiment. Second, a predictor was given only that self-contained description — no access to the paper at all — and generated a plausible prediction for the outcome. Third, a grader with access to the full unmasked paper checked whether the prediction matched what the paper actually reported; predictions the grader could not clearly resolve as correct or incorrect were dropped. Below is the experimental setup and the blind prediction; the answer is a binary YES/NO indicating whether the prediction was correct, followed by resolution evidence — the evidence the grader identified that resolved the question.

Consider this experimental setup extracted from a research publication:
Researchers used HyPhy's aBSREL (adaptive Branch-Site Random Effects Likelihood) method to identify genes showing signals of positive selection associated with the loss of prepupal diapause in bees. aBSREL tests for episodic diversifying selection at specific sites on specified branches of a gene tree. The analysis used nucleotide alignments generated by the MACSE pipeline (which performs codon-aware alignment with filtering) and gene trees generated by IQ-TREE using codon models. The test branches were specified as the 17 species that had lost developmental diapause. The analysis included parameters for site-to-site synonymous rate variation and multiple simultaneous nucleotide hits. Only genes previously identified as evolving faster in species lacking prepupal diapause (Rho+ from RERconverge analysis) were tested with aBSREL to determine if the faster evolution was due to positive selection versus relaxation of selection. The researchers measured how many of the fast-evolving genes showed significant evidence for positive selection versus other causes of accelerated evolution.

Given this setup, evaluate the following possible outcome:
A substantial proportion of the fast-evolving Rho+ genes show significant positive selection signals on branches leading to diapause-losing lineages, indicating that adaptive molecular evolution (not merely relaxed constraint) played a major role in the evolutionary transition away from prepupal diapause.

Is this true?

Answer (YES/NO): NO